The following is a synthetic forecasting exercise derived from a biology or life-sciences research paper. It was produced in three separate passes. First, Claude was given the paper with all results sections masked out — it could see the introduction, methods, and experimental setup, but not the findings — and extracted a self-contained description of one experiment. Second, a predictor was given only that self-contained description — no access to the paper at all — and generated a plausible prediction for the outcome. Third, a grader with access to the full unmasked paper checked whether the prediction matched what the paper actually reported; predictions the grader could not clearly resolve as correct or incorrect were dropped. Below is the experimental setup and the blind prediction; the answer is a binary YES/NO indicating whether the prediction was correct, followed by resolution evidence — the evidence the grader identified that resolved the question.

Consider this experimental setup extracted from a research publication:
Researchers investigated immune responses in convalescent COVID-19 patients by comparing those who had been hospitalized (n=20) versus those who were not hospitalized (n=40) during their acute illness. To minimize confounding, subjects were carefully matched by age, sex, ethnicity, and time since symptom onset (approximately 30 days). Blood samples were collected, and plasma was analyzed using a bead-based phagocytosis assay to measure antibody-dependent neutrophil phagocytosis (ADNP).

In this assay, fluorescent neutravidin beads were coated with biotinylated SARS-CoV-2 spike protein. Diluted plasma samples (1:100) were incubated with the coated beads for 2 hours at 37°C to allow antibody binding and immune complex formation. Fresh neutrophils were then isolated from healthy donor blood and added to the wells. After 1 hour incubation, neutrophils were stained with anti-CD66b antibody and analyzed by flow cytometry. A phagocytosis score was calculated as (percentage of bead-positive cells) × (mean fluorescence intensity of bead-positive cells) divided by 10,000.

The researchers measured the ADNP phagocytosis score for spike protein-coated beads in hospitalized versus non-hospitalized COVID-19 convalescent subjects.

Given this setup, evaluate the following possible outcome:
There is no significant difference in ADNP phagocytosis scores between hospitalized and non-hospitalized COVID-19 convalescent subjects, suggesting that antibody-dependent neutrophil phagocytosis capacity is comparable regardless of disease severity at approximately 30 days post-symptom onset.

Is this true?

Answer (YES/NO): NO